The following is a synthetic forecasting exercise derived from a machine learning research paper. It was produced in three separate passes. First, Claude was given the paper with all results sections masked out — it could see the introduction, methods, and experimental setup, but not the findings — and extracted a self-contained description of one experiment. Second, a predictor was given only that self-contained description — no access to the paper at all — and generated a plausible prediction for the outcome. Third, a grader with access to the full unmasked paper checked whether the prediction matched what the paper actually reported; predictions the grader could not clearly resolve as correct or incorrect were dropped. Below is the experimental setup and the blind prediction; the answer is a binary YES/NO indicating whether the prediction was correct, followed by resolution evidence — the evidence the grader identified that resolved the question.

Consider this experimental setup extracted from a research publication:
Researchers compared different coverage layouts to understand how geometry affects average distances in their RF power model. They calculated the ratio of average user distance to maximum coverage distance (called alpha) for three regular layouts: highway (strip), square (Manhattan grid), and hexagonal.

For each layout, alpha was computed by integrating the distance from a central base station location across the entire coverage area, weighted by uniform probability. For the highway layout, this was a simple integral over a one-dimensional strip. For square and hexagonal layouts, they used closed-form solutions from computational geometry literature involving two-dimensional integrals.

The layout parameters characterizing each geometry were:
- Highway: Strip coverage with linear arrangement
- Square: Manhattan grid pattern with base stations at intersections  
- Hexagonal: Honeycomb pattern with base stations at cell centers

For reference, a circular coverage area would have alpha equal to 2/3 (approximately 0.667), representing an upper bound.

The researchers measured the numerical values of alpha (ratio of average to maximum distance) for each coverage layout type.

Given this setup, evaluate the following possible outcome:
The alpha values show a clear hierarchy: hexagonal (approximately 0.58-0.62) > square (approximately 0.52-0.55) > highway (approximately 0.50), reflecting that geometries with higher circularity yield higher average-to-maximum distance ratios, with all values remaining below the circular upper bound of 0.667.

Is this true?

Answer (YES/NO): YES